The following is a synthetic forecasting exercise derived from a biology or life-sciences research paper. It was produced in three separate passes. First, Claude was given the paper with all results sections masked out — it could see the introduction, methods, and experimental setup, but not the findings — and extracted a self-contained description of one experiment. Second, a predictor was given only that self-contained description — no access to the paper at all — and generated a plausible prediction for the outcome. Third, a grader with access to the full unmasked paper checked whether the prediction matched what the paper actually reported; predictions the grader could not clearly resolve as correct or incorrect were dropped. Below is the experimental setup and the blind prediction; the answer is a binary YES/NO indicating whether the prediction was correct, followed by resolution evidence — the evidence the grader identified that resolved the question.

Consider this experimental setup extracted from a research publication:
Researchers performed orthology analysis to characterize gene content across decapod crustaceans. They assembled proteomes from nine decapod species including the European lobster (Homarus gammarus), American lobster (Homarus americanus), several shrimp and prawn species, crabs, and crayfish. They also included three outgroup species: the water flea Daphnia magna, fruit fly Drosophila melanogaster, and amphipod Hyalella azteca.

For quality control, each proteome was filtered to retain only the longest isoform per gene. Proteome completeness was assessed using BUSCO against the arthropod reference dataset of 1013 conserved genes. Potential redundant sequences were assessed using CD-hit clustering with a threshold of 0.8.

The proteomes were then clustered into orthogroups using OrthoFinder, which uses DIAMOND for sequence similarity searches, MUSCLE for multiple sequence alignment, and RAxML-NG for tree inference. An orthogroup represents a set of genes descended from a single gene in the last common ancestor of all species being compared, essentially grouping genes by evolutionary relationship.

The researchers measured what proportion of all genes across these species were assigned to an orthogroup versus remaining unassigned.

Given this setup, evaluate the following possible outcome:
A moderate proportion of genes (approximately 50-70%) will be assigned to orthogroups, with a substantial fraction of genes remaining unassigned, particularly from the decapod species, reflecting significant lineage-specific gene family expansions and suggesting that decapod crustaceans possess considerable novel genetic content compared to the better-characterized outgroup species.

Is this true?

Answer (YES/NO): NO